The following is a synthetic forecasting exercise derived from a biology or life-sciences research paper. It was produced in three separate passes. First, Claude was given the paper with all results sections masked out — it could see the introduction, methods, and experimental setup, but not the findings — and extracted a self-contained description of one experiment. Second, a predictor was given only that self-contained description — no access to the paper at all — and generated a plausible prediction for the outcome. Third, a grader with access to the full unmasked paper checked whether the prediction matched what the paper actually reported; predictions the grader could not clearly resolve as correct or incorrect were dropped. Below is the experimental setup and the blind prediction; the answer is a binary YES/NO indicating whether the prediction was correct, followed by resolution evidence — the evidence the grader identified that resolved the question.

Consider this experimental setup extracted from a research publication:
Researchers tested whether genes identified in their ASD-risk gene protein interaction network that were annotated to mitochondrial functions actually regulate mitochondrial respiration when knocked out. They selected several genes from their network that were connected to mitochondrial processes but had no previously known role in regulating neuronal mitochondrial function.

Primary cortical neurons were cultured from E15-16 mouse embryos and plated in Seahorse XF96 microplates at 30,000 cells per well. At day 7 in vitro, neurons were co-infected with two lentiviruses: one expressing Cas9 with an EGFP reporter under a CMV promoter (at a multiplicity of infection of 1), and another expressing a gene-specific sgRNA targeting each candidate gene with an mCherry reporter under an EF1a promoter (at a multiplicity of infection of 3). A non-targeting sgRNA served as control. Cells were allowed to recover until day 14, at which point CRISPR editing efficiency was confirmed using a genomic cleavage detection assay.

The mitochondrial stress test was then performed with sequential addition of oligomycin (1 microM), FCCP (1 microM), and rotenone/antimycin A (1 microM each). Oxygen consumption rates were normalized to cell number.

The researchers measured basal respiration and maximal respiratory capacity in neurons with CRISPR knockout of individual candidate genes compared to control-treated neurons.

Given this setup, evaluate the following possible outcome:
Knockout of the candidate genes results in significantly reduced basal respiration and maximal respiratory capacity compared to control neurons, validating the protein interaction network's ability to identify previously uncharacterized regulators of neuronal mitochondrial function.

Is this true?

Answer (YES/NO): NO